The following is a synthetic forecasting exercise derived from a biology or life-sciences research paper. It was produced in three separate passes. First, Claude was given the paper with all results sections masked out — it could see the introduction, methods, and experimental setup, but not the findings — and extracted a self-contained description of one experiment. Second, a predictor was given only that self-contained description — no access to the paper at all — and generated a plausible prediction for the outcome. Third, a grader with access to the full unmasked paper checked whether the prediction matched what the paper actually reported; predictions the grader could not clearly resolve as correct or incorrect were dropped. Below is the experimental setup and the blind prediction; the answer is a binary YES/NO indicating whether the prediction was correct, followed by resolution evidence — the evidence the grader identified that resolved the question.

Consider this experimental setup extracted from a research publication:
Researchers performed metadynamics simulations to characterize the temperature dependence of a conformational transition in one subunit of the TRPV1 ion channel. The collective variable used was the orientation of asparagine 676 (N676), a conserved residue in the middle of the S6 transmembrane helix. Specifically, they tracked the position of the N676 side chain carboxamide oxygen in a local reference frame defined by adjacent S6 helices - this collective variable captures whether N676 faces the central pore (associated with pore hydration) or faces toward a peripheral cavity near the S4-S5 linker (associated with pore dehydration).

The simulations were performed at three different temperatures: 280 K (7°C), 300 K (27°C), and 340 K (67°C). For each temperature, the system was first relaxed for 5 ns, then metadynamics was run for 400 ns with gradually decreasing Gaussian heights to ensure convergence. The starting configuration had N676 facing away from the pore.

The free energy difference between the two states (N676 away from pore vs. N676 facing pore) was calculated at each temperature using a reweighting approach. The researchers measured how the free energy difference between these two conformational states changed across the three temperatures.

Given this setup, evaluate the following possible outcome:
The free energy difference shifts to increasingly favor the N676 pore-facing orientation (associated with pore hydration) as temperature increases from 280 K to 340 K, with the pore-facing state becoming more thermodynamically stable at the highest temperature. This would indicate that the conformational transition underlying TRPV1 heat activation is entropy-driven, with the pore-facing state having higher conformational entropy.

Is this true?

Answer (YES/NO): NO